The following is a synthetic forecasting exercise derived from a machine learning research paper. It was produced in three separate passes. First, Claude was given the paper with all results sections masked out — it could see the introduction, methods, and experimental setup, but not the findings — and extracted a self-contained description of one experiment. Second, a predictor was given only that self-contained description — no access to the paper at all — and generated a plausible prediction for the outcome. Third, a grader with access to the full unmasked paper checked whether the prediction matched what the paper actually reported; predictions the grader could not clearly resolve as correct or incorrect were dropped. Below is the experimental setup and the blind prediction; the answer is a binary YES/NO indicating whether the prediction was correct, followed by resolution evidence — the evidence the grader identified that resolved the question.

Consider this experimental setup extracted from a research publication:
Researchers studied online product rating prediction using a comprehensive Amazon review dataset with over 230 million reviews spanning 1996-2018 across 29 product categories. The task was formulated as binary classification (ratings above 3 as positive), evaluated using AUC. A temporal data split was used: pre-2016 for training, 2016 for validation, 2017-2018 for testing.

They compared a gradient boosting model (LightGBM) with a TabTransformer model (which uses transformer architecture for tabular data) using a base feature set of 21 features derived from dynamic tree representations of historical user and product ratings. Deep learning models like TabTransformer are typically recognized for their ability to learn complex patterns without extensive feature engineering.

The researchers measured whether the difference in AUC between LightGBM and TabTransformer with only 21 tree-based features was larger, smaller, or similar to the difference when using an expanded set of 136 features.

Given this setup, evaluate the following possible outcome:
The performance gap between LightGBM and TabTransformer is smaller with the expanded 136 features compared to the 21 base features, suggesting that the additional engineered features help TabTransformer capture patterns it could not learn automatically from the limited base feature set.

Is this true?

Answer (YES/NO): YES